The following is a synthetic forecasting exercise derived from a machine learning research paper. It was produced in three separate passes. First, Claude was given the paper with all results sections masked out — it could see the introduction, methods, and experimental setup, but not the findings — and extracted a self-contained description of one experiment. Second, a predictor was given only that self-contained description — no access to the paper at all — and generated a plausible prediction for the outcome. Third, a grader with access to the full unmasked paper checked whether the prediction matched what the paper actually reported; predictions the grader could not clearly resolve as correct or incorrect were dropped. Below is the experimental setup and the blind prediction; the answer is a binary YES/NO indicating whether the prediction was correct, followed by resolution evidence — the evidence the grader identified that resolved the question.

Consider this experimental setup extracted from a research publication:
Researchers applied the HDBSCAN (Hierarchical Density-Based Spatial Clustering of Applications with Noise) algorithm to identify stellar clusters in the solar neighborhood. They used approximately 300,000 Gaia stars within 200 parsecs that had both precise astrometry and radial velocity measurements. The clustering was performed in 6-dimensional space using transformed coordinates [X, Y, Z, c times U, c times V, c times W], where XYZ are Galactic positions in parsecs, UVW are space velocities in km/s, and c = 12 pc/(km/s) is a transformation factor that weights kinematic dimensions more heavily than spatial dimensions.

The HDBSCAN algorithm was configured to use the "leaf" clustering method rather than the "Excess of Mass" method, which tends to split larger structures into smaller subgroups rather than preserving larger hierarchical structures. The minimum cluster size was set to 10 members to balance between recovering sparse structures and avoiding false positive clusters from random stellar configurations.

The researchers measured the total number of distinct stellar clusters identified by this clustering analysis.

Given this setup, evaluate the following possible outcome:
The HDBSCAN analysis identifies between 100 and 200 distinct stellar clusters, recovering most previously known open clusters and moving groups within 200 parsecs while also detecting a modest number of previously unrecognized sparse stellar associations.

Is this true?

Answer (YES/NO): NO